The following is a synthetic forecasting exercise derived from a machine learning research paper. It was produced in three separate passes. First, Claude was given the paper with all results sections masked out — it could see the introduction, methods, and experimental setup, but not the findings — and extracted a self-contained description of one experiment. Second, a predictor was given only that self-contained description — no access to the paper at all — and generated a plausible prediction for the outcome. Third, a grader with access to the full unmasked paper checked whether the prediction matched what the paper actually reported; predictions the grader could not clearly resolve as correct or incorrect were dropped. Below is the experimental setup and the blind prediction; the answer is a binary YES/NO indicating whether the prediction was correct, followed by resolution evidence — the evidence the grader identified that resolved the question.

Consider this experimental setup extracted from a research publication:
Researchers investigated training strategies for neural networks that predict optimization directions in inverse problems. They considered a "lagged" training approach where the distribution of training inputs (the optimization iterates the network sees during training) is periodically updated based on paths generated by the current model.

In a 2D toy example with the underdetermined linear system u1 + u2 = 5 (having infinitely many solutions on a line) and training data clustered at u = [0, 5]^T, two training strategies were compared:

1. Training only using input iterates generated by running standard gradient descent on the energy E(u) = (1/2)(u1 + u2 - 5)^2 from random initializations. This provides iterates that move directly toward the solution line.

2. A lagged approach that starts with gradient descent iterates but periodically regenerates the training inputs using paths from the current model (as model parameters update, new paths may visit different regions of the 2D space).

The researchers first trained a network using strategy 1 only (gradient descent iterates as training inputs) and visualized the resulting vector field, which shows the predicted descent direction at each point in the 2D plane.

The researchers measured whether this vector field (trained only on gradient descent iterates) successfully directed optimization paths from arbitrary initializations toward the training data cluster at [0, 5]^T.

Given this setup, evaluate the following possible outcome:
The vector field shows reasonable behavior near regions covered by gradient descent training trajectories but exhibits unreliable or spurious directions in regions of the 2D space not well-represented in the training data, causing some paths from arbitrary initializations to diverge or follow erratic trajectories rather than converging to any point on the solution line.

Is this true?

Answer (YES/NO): NO